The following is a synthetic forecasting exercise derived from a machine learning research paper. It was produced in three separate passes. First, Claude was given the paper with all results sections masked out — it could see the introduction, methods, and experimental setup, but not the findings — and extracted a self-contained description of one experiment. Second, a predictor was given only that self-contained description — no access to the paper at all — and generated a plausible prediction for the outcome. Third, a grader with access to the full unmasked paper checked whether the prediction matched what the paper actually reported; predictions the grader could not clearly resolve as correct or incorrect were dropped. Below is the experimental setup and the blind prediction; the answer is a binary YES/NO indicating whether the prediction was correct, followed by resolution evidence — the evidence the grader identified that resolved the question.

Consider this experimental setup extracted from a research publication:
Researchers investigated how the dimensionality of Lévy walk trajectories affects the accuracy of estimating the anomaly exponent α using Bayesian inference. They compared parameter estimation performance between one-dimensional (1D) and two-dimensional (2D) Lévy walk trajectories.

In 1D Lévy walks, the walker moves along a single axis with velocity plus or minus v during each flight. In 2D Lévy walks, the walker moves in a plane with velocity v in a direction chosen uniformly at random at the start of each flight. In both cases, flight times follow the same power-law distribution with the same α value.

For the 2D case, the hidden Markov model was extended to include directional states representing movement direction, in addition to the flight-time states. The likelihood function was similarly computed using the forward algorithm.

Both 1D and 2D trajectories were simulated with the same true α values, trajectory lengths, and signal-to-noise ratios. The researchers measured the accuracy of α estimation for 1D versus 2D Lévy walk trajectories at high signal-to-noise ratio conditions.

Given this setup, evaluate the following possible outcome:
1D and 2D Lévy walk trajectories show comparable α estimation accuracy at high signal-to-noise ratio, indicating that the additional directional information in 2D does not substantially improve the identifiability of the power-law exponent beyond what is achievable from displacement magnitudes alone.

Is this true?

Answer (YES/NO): NO